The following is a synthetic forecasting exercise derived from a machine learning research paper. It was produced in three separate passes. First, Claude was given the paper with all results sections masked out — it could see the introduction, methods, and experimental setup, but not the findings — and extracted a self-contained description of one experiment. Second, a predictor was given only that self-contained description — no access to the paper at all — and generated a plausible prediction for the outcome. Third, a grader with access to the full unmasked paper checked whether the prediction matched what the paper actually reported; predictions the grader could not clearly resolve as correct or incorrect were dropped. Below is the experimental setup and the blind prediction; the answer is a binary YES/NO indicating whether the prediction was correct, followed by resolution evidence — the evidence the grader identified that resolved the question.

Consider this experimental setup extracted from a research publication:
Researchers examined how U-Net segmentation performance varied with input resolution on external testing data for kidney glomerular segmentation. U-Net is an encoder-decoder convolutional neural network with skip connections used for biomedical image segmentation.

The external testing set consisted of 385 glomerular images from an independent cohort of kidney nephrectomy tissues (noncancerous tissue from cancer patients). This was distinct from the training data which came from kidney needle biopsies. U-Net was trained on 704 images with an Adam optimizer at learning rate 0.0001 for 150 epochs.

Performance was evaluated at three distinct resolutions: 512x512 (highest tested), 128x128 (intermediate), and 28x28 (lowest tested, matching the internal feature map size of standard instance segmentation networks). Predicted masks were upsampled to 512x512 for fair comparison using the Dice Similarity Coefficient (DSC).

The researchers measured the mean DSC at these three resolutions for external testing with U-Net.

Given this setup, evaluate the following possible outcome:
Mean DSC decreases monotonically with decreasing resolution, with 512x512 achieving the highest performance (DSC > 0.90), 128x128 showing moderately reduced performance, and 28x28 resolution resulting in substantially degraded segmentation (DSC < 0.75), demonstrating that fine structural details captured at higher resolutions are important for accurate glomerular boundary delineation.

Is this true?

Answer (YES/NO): NO